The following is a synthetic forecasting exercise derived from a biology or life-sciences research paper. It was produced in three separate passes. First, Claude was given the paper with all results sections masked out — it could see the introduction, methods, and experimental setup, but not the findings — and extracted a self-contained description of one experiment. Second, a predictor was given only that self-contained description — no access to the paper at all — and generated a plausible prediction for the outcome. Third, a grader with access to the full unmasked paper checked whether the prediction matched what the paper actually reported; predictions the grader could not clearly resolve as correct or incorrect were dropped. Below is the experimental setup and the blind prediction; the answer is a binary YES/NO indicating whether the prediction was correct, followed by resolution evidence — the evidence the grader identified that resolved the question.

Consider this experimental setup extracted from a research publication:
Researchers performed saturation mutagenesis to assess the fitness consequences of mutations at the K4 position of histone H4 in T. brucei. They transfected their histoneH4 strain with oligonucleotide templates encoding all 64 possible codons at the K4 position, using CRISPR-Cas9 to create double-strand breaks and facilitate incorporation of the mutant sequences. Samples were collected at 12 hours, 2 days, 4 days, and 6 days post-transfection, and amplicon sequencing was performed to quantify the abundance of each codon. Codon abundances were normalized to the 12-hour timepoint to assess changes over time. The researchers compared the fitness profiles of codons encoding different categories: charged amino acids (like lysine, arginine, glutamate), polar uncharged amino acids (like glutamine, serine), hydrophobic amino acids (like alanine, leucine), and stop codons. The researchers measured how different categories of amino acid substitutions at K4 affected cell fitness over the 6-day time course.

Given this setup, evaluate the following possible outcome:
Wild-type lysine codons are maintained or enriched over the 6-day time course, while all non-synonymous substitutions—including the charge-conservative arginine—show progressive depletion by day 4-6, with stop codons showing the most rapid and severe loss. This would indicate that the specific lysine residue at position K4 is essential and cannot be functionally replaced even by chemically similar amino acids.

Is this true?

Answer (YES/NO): NO